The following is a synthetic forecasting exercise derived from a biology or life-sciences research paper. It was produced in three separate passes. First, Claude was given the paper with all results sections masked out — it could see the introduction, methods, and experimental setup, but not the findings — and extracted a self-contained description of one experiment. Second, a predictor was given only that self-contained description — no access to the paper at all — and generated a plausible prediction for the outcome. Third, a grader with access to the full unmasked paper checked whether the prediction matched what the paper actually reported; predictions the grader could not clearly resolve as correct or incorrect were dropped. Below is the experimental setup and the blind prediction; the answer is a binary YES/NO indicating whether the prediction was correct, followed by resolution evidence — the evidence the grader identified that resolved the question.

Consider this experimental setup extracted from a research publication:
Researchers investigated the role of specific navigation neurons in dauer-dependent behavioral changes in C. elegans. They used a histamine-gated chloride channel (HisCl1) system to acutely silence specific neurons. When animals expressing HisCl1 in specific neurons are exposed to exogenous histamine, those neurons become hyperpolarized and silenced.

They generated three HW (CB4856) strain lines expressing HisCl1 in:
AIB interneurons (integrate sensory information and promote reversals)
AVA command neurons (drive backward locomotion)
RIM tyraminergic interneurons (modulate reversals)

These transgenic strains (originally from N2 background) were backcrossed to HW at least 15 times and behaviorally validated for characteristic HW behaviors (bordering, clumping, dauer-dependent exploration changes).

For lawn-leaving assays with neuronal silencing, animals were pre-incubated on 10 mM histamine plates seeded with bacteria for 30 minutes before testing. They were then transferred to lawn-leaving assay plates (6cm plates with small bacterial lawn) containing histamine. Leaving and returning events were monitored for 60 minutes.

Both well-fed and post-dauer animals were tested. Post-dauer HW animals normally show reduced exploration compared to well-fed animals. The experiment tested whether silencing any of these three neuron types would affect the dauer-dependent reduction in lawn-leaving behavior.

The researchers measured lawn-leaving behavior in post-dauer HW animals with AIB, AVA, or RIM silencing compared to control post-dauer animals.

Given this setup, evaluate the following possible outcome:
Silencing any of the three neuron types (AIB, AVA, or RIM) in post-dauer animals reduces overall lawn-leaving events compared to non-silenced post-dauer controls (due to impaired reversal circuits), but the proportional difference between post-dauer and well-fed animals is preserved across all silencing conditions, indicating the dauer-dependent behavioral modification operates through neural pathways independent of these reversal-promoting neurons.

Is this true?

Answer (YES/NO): NO